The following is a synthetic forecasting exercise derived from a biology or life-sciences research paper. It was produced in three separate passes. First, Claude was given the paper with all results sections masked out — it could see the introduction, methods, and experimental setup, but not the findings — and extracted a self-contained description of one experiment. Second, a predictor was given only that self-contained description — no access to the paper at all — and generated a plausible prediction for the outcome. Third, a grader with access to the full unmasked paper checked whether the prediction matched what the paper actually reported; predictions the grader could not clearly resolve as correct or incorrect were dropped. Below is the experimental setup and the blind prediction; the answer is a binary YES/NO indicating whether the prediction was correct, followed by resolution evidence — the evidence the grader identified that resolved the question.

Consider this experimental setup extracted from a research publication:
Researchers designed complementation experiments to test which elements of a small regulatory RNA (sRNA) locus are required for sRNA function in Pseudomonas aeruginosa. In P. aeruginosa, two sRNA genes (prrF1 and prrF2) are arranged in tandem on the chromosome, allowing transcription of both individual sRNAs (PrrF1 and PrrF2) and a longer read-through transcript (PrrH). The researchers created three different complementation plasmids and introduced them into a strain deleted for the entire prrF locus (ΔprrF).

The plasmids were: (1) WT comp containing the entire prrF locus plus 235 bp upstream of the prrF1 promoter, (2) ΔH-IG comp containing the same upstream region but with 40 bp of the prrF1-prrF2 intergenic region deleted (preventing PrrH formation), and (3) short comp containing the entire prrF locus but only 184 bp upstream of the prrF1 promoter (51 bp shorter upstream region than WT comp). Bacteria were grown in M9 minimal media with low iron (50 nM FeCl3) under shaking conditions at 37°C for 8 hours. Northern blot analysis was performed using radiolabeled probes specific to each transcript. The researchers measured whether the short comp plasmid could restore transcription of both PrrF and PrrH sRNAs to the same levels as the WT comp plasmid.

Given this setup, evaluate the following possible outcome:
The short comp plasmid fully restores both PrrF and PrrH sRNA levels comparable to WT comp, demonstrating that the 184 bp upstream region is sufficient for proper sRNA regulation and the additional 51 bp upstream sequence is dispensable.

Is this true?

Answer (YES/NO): NO